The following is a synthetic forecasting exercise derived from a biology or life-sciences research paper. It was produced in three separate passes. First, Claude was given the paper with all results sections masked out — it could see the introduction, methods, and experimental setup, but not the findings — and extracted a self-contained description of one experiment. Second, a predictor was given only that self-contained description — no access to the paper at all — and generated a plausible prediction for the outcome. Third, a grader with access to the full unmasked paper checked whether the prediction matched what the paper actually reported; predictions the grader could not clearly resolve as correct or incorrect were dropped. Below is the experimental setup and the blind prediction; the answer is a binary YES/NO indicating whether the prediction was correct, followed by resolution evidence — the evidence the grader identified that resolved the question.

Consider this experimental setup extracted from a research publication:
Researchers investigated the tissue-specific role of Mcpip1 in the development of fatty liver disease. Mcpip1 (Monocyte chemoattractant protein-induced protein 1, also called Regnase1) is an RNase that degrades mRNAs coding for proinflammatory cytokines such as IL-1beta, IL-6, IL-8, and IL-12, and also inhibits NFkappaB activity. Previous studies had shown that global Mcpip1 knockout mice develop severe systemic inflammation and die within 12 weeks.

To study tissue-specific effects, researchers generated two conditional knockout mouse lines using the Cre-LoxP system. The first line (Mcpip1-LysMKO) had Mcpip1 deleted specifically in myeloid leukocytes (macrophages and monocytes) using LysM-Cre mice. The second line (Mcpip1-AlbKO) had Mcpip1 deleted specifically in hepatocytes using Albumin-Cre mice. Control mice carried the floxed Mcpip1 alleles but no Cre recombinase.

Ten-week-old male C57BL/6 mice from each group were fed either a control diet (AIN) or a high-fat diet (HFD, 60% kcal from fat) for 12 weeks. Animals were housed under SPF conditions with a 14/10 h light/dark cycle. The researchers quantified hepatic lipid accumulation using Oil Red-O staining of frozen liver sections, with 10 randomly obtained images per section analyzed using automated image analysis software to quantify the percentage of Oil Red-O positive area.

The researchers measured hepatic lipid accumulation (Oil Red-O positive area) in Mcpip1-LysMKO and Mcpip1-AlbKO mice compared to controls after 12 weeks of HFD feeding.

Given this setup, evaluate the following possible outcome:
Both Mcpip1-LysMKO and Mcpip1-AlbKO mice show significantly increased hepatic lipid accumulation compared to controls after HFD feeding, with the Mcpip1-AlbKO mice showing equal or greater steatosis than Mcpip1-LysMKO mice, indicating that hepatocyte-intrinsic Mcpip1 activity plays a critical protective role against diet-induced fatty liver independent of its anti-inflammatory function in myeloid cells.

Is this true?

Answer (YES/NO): NO